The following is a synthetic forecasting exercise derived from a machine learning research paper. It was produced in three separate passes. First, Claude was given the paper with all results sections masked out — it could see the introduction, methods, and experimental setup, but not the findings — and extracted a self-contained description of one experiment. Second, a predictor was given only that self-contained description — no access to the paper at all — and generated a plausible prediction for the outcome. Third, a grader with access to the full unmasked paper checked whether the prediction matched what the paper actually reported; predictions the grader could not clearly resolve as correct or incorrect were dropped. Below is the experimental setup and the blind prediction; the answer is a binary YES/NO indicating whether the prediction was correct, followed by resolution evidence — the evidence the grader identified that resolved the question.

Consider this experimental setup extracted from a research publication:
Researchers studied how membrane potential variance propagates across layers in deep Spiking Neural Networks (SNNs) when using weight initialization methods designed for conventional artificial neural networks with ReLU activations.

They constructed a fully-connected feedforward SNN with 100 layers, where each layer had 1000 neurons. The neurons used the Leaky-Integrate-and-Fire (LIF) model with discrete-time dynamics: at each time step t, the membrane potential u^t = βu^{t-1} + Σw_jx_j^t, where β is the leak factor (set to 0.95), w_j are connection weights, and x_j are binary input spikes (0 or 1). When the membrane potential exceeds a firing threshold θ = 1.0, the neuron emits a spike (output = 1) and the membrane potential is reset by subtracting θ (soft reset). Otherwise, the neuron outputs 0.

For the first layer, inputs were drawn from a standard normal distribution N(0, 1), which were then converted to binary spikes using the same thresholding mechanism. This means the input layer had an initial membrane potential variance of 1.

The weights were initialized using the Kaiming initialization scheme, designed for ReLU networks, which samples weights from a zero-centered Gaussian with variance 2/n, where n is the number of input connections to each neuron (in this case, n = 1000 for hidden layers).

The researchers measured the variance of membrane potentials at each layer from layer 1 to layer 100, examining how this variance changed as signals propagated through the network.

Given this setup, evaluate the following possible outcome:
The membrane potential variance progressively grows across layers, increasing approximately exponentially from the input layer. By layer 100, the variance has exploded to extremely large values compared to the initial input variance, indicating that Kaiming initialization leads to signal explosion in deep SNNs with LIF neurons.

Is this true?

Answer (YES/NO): NO